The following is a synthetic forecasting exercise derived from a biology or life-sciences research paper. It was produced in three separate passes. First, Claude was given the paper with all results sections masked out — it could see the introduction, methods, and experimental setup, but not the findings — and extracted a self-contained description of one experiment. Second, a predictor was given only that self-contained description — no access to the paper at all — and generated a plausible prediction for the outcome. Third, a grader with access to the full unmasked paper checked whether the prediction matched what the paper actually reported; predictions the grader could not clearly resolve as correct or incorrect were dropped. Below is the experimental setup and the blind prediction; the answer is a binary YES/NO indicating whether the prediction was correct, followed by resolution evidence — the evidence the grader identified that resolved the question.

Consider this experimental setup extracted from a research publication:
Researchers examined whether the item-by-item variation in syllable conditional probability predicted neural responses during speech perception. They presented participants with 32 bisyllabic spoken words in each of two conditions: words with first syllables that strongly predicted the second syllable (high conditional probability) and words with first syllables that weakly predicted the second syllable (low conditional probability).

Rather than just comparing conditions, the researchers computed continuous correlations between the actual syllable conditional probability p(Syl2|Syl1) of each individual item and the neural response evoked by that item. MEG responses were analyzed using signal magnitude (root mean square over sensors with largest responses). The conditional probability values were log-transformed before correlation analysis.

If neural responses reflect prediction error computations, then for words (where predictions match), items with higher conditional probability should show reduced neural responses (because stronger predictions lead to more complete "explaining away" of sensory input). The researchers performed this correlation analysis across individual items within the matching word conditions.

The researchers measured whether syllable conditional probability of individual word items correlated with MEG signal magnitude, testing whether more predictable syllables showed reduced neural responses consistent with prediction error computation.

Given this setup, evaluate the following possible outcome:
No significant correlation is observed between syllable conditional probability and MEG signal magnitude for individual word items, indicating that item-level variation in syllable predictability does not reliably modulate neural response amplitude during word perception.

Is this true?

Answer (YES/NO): NO